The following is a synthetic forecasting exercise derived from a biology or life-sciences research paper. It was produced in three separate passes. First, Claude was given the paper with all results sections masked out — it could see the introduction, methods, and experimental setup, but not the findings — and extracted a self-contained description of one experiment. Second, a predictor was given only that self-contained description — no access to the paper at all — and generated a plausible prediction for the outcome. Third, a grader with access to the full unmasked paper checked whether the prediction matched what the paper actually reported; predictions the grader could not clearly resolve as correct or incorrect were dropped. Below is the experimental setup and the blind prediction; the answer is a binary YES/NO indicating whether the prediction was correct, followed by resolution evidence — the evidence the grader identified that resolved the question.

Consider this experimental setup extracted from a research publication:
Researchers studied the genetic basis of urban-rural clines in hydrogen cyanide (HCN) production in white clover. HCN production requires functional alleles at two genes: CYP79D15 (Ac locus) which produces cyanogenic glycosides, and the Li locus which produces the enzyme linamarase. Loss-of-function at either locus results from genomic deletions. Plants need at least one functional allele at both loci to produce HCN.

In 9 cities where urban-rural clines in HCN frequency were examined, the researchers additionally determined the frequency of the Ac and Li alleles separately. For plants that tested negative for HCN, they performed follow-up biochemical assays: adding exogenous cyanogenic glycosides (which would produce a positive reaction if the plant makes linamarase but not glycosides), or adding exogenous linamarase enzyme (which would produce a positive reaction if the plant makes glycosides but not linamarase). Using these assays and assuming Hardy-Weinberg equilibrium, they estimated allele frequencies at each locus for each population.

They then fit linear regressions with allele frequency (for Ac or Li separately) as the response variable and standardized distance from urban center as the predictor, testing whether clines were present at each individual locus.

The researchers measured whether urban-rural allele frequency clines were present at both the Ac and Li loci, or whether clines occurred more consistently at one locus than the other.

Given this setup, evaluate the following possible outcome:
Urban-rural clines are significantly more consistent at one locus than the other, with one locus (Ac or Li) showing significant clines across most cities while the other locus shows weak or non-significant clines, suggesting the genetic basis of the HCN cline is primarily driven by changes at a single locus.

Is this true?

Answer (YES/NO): YES